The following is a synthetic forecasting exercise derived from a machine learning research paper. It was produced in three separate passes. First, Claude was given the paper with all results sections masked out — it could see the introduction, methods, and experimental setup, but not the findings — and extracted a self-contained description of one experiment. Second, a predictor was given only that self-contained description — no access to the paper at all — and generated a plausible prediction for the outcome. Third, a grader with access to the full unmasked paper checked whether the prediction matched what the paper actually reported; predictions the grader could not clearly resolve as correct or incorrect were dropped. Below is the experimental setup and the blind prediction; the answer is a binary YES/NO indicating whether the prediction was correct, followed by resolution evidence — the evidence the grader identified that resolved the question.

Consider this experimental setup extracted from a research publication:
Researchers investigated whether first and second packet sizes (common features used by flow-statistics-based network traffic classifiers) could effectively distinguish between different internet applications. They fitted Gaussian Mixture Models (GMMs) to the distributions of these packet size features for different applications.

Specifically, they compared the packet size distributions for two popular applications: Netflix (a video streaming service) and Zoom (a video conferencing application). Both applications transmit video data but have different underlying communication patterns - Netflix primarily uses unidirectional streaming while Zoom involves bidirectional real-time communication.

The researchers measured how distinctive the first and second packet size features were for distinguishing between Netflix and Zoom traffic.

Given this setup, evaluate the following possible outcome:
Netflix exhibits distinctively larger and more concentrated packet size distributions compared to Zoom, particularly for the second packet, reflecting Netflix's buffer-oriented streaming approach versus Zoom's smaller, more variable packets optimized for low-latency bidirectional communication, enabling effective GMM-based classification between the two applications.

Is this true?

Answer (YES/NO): NO